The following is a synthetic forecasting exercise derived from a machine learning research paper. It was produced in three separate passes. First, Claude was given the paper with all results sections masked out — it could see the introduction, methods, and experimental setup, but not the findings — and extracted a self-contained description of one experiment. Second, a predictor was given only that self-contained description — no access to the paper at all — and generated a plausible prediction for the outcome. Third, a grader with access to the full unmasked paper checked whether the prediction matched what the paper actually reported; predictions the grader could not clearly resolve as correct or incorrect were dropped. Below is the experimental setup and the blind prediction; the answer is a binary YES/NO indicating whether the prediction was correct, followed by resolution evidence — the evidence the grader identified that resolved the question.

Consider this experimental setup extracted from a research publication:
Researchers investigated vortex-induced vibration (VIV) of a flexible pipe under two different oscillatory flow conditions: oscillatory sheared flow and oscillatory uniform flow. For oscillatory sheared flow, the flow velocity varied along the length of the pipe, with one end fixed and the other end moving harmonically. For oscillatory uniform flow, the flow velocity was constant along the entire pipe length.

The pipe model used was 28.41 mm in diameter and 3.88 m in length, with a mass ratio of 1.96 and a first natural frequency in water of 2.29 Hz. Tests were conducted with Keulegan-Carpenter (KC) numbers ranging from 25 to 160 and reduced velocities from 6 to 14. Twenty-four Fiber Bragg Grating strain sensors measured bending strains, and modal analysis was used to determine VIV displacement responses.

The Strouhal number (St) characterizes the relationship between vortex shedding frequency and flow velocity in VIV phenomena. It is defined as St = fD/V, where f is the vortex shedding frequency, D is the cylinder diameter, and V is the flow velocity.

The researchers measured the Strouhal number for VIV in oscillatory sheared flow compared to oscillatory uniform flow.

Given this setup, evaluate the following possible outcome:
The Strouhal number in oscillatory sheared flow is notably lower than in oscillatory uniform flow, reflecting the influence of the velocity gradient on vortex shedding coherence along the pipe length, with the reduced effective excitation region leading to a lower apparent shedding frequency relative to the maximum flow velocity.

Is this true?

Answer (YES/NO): YES